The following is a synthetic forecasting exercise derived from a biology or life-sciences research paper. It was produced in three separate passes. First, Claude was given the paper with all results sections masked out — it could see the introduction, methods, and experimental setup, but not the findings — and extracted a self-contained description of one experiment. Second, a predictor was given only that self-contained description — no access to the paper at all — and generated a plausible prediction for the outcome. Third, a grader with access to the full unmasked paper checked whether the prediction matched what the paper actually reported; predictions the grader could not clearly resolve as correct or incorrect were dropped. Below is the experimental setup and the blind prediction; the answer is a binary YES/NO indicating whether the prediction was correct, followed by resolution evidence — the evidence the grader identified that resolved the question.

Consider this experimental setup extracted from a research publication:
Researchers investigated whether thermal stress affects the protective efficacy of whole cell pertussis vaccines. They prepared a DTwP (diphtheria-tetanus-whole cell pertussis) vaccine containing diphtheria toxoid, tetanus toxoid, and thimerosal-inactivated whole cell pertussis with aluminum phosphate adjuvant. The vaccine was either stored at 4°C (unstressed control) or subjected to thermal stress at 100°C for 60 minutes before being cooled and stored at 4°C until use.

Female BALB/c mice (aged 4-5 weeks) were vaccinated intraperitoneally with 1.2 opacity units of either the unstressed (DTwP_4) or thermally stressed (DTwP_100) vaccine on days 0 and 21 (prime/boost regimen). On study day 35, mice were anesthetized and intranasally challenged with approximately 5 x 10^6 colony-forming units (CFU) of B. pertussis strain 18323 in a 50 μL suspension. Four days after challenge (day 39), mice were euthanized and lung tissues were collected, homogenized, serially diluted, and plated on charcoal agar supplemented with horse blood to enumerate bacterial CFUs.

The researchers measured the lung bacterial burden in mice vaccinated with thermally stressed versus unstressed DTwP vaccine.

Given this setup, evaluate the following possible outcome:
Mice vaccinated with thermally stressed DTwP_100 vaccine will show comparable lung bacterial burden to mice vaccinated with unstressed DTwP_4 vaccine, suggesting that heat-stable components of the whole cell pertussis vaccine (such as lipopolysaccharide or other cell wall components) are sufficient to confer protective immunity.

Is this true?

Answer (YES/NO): NO